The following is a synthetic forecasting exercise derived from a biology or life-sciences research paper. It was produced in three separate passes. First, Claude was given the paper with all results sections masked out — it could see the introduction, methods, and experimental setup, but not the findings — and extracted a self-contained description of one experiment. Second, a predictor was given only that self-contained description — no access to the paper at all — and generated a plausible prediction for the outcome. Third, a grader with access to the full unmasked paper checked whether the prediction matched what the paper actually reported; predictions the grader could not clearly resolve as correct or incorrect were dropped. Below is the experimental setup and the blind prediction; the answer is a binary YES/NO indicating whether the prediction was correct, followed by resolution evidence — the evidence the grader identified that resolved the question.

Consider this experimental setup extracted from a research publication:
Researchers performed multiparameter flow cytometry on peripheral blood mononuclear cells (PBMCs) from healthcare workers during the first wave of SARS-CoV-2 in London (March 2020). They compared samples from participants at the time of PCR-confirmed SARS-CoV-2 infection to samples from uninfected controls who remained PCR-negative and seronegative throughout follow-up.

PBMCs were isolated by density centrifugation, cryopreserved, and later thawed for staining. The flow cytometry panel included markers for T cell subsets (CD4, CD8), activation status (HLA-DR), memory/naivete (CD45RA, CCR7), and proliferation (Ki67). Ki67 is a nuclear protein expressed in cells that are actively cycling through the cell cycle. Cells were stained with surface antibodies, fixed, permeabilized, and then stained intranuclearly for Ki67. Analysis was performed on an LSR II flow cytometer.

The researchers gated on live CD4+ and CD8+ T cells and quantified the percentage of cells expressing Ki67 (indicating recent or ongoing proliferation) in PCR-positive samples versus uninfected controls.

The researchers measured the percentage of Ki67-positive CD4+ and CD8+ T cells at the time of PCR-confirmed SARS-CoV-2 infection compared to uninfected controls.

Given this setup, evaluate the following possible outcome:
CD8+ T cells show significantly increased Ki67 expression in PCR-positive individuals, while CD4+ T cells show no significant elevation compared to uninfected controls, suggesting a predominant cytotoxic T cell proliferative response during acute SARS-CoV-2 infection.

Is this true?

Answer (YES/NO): YES